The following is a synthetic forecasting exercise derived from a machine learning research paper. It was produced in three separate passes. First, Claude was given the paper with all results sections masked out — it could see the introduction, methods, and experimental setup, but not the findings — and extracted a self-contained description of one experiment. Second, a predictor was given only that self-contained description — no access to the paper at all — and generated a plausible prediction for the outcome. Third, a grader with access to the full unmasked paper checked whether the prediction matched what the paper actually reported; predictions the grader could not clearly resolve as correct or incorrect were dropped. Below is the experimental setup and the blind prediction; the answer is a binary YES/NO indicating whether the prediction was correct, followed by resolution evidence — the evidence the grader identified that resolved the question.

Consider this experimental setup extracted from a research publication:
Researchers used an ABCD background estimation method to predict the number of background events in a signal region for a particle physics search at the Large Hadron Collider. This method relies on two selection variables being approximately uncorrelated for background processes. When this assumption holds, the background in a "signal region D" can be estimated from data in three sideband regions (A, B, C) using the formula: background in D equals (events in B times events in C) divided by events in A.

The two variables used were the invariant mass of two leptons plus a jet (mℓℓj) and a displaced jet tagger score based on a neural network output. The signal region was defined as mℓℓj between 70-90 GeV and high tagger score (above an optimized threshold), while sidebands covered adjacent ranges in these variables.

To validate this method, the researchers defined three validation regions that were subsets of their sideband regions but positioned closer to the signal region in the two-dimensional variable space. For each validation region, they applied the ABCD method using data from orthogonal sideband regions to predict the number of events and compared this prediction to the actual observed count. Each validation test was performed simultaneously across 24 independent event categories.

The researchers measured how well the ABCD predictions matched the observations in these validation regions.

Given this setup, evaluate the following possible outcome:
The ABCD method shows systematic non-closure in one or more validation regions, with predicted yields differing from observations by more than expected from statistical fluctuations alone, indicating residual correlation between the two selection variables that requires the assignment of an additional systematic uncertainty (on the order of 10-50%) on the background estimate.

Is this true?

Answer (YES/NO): YES